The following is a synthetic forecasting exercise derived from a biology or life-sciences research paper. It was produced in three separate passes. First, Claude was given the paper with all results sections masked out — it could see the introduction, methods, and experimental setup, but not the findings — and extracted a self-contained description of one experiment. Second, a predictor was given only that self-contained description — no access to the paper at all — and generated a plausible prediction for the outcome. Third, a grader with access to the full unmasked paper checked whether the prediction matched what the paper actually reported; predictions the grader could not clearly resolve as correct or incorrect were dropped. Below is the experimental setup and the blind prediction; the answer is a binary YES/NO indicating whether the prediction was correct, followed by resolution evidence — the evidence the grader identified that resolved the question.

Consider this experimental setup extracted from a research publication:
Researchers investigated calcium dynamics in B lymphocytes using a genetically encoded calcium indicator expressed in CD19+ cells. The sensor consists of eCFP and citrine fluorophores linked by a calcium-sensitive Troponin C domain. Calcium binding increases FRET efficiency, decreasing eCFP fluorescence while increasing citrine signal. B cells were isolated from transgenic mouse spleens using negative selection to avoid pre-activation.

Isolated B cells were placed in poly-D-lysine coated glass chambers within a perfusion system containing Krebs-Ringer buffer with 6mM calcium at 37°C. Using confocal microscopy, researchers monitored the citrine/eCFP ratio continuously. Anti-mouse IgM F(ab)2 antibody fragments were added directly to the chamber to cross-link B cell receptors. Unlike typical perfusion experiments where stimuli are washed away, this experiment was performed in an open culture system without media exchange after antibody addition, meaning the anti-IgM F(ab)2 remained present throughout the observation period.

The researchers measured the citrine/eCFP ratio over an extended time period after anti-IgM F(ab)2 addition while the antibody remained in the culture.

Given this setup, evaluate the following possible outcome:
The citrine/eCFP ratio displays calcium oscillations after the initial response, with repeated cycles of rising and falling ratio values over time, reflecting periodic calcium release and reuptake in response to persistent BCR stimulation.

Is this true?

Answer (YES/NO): NO